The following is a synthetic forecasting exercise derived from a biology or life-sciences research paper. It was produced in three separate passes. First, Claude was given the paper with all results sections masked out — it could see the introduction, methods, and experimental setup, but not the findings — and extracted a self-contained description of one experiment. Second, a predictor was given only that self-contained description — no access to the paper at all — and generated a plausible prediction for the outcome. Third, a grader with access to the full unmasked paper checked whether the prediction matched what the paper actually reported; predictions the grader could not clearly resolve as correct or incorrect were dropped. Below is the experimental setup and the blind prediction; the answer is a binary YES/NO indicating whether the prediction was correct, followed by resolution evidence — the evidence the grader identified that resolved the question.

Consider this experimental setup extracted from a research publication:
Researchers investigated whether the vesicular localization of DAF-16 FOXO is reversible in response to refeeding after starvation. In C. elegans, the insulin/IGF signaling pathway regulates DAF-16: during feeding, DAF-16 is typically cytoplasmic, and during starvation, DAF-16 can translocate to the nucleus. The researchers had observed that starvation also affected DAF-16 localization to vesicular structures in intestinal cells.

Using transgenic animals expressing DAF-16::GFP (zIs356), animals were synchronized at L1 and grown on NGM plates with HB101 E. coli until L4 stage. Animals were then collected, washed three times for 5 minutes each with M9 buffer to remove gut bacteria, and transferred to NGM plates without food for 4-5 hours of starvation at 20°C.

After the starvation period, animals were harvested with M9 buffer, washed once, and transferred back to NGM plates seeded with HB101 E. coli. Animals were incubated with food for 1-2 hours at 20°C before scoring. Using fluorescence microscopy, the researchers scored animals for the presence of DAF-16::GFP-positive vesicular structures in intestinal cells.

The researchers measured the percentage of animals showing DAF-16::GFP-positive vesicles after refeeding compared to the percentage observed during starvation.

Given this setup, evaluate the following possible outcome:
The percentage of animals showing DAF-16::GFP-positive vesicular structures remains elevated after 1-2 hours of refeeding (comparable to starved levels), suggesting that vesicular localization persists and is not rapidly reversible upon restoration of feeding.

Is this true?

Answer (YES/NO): NO